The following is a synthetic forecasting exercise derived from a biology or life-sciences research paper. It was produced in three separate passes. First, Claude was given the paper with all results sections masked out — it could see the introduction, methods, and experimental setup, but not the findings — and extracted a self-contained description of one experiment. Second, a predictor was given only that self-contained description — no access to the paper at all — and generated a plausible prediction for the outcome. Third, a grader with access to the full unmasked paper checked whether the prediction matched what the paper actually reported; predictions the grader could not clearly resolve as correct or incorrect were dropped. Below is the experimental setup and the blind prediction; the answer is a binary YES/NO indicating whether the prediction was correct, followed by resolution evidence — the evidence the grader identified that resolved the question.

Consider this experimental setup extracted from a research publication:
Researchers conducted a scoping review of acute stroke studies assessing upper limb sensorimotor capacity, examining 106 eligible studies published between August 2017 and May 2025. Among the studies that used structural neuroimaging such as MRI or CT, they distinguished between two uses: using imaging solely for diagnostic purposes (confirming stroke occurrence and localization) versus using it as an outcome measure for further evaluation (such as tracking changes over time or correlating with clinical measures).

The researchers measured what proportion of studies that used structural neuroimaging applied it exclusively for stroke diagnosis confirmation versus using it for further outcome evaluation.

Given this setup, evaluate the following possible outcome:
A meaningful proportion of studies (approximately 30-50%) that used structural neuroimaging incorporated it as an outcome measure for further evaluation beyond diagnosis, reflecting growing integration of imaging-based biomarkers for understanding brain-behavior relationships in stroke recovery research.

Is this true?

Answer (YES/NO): NO